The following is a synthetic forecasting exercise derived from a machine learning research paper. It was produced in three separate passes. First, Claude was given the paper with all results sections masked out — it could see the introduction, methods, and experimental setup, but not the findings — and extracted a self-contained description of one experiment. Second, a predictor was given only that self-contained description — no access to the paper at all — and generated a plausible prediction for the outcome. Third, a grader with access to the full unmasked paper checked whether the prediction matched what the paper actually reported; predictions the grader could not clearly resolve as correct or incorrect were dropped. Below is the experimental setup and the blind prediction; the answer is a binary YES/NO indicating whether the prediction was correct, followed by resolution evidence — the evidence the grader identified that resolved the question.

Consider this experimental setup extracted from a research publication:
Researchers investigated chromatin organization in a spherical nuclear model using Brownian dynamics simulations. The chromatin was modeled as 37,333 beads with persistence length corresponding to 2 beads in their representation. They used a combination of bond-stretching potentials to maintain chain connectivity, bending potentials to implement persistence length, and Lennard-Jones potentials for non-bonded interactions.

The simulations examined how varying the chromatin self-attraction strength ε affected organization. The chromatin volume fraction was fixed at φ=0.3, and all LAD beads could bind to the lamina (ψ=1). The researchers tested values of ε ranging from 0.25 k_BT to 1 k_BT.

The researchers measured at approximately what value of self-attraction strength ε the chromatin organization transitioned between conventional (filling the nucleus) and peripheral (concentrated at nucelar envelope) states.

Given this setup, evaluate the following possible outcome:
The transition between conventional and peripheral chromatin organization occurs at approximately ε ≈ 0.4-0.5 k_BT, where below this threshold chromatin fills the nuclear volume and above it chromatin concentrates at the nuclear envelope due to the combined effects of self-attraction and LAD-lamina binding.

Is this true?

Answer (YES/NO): NO